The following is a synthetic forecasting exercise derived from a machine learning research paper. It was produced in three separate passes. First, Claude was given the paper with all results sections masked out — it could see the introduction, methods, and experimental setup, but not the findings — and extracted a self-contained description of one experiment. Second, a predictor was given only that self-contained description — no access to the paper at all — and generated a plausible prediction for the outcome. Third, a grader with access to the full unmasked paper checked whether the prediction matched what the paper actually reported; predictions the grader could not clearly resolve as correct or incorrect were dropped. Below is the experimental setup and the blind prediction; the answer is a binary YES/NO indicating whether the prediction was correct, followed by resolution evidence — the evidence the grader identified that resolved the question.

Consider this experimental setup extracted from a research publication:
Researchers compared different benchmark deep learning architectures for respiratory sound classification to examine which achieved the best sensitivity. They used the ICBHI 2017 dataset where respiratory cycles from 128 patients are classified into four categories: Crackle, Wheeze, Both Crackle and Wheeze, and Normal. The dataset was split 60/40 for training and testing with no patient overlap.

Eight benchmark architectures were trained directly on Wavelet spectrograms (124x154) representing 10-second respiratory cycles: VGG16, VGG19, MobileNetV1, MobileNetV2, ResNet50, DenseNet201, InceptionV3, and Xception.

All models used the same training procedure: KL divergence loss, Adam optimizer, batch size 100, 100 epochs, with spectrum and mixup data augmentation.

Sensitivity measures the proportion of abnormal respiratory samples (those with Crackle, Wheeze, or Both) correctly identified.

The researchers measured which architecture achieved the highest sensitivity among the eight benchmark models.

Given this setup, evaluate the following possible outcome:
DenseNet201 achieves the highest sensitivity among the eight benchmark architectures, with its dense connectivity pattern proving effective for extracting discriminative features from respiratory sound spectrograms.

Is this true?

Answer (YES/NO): NO